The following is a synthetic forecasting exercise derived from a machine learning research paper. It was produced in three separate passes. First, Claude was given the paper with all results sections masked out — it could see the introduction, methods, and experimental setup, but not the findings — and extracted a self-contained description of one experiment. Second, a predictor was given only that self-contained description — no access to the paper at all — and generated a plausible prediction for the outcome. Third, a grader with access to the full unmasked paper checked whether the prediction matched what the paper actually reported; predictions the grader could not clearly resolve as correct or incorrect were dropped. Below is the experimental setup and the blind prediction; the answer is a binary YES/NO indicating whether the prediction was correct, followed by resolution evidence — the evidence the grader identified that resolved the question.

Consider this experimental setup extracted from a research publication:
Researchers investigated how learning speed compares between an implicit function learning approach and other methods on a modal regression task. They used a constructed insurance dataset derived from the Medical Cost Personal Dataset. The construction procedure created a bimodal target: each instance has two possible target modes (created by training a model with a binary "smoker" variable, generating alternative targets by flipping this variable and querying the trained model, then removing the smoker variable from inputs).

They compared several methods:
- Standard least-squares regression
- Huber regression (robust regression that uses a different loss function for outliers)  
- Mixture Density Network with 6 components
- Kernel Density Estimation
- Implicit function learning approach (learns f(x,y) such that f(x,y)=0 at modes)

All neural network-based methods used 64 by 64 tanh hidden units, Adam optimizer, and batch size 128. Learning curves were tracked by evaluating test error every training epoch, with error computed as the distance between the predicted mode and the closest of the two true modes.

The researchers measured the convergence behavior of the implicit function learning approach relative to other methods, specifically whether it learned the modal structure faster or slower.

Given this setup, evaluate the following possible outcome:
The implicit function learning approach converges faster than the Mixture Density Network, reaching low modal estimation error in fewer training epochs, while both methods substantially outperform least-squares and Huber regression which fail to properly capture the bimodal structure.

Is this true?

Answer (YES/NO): NO